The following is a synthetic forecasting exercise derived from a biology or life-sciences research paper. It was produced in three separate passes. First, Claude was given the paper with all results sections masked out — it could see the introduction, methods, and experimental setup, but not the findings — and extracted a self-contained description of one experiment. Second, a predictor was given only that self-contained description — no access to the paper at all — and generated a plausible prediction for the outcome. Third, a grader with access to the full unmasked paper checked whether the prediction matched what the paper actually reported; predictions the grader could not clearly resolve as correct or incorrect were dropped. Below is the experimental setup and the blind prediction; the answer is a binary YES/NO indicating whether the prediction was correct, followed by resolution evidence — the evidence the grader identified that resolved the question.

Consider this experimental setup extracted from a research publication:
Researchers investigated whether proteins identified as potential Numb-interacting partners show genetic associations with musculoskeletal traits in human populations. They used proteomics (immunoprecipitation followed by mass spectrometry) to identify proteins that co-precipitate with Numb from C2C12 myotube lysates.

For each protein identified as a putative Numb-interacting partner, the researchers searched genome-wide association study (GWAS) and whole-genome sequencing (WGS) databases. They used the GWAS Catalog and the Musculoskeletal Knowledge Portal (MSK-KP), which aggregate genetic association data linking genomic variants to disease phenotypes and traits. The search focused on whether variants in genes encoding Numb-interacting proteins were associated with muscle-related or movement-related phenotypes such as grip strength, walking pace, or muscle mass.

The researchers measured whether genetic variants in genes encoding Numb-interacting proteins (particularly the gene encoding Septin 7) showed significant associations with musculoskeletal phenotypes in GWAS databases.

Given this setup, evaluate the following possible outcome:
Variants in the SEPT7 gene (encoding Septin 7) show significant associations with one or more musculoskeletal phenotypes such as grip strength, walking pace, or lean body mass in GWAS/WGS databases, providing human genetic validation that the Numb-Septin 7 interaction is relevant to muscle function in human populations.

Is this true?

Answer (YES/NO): NO